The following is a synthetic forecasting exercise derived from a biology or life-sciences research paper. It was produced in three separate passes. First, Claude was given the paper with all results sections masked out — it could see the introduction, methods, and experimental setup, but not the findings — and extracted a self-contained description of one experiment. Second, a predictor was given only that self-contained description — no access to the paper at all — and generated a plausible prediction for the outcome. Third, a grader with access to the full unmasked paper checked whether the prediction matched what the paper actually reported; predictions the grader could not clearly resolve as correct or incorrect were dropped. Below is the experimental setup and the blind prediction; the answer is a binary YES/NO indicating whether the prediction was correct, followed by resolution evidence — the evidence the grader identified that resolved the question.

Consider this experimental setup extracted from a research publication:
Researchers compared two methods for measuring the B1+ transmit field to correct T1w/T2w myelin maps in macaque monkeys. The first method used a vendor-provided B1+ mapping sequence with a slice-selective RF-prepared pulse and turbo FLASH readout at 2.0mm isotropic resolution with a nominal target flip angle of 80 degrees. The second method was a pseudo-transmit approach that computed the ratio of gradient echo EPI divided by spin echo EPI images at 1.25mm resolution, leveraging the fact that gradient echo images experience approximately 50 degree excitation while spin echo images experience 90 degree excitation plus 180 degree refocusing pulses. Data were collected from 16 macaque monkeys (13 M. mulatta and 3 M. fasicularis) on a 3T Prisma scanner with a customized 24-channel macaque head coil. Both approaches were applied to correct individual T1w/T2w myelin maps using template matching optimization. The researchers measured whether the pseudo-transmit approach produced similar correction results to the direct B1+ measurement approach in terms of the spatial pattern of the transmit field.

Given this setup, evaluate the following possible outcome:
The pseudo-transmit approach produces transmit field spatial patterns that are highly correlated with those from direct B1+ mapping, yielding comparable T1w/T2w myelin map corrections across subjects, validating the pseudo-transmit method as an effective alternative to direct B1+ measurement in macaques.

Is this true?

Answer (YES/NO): YES